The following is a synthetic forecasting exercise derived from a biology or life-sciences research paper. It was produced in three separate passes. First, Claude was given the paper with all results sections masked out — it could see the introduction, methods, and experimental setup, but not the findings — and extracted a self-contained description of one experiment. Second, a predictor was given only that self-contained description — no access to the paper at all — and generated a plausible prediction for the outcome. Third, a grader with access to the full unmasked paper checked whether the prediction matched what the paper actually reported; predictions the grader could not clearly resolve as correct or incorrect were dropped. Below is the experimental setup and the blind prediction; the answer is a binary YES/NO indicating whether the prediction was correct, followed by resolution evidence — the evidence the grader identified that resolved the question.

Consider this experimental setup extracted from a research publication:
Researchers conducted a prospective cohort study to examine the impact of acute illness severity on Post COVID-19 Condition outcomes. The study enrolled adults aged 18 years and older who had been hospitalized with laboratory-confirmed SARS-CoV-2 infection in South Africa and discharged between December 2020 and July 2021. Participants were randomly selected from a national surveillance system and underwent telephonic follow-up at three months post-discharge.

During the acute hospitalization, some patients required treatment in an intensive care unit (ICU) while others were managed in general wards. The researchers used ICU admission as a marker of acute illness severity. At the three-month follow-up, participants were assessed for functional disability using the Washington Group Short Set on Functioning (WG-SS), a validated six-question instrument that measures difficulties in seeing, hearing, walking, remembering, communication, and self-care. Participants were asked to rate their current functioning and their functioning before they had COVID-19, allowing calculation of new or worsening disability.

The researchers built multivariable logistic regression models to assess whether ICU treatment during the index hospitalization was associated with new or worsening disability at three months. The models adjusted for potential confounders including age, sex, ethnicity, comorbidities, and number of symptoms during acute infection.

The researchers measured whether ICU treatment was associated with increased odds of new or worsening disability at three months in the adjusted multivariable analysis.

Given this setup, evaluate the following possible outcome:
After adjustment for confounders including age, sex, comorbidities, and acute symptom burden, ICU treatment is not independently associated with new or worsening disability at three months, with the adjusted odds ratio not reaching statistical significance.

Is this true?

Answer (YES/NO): NO